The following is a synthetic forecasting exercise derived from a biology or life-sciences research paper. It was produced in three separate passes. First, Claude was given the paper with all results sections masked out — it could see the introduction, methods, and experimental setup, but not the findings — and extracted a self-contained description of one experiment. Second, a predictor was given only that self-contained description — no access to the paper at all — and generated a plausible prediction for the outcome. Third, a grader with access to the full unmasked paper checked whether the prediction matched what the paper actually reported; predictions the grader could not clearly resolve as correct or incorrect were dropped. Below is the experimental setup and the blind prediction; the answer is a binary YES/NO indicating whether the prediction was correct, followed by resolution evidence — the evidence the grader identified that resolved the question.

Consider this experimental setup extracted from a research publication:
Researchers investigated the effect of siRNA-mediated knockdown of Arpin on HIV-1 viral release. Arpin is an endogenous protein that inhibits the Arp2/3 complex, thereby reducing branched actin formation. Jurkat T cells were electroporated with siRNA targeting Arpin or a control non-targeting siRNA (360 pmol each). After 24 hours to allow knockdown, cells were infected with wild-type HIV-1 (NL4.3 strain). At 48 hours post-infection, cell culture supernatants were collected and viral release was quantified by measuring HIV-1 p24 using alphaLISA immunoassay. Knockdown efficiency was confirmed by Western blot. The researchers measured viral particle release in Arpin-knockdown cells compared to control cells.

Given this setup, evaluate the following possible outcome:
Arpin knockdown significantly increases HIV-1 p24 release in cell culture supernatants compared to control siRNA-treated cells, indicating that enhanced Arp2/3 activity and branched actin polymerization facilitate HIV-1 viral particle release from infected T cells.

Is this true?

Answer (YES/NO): NO